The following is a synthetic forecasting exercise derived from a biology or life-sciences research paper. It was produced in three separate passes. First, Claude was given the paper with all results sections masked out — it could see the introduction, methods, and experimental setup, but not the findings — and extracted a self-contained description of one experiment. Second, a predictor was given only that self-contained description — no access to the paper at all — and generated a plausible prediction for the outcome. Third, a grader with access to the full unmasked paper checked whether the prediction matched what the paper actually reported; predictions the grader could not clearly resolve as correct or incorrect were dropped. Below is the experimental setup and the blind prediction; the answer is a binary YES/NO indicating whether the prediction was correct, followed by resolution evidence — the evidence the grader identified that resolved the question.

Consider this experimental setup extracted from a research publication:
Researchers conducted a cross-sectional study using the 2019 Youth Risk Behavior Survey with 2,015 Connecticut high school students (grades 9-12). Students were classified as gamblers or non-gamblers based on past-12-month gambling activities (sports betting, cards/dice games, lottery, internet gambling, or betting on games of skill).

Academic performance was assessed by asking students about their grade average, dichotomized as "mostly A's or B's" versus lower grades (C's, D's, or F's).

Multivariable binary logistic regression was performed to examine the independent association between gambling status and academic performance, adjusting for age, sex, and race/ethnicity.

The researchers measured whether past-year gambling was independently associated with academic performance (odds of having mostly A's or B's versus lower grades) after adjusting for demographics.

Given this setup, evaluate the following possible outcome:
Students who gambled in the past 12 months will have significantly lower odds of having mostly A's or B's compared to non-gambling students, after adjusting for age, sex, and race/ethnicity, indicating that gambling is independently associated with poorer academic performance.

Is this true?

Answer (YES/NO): YES